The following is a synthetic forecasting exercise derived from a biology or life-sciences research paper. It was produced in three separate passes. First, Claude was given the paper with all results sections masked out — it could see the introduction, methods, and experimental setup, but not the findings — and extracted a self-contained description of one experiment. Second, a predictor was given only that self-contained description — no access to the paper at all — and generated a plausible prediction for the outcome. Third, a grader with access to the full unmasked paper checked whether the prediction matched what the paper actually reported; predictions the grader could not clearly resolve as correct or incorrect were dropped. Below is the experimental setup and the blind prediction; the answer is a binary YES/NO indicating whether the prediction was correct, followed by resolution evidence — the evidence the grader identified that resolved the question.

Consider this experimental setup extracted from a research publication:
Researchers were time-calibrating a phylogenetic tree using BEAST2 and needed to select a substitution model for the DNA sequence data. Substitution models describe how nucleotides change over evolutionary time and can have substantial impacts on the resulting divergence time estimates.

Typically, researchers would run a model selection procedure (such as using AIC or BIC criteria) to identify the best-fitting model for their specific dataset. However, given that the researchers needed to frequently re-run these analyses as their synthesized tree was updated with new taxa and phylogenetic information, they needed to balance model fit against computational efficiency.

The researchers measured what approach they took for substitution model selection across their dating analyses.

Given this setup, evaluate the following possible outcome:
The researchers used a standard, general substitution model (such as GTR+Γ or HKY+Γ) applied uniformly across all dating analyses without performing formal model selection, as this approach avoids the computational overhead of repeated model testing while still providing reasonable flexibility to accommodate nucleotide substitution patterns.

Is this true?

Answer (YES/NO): YES